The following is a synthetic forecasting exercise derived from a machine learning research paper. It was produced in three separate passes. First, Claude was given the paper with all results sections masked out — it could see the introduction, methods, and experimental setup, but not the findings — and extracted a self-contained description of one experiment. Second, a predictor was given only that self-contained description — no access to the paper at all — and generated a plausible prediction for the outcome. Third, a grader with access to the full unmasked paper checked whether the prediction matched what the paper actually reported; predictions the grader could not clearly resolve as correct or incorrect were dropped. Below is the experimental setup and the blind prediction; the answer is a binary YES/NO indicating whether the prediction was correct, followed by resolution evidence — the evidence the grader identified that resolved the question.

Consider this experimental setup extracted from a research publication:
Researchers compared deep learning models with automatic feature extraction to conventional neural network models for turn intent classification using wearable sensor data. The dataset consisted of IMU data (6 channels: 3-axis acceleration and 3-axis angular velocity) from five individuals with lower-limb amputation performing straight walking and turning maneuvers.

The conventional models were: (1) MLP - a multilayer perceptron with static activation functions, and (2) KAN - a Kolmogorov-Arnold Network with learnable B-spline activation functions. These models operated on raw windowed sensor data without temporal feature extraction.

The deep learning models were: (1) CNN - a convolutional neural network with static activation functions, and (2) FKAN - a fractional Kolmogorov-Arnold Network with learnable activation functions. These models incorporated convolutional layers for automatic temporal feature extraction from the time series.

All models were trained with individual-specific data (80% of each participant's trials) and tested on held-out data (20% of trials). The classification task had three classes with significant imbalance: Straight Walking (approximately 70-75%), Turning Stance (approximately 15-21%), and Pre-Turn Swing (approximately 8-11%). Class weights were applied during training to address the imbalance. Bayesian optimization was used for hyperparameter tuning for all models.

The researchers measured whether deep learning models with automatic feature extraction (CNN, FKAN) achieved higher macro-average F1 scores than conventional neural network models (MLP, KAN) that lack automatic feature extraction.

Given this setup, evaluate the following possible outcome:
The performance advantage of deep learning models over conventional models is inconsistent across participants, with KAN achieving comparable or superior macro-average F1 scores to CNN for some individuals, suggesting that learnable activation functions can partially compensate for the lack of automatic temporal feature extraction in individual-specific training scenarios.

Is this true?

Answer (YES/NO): NO